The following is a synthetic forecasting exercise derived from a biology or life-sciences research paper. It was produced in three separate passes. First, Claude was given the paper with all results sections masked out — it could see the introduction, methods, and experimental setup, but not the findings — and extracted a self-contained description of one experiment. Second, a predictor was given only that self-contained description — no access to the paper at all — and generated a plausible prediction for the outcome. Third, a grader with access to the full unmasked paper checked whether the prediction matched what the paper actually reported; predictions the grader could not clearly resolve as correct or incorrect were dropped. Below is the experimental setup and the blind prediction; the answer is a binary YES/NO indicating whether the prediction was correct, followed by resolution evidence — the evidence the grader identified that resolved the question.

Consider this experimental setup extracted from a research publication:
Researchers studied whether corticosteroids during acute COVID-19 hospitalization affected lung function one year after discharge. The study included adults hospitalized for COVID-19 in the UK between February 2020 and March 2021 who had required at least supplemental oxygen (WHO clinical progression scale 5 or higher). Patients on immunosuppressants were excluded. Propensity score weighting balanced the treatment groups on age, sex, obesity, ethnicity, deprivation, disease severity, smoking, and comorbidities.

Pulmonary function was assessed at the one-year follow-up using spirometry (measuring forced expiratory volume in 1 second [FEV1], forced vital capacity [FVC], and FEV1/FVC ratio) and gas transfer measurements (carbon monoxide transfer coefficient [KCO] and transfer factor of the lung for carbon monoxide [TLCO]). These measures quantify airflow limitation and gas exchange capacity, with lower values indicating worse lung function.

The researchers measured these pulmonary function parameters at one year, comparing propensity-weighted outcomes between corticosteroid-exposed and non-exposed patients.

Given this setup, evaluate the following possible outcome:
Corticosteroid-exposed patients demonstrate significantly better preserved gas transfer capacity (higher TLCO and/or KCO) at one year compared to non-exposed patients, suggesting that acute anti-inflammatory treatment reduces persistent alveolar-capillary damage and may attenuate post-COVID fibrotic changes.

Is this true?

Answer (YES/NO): NO